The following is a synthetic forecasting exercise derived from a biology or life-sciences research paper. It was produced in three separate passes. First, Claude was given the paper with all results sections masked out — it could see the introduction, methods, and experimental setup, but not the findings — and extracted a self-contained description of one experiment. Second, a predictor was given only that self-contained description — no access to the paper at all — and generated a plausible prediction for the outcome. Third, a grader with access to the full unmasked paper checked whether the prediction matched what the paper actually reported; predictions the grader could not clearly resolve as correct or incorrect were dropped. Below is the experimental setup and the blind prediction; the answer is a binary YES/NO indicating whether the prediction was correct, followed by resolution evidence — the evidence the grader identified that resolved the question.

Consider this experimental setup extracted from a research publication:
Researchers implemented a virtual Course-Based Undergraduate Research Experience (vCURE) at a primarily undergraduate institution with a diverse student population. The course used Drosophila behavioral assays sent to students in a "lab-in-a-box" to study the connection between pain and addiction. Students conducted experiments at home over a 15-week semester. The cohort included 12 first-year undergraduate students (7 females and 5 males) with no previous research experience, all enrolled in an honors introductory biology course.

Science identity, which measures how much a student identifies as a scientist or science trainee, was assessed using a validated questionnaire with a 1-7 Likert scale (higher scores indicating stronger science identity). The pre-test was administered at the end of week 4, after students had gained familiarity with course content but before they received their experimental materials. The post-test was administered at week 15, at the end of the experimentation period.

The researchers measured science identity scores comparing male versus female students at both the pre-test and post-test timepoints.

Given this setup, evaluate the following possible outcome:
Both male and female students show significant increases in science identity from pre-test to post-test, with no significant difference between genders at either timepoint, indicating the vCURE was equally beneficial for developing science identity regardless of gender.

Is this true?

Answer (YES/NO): NO